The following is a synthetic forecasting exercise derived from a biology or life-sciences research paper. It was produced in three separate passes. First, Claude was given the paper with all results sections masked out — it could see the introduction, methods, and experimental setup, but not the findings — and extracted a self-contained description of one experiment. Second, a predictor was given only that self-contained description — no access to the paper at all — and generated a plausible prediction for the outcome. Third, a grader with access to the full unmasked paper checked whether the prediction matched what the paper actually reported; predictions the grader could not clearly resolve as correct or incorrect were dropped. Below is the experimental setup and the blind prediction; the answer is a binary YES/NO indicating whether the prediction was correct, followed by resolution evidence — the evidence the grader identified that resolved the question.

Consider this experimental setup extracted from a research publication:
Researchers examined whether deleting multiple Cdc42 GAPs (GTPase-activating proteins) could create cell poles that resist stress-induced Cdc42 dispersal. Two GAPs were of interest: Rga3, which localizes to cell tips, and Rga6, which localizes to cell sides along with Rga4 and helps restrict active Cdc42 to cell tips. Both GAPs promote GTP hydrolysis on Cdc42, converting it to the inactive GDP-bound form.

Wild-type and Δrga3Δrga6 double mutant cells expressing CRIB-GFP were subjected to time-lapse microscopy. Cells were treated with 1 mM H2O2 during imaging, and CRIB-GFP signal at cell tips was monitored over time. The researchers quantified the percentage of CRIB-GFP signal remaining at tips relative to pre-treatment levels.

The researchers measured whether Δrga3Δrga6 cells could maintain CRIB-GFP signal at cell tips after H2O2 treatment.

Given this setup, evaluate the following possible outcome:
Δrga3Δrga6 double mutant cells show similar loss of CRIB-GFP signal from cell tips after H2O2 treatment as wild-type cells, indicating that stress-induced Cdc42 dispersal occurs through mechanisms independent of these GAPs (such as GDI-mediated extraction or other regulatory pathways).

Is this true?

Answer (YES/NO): NO